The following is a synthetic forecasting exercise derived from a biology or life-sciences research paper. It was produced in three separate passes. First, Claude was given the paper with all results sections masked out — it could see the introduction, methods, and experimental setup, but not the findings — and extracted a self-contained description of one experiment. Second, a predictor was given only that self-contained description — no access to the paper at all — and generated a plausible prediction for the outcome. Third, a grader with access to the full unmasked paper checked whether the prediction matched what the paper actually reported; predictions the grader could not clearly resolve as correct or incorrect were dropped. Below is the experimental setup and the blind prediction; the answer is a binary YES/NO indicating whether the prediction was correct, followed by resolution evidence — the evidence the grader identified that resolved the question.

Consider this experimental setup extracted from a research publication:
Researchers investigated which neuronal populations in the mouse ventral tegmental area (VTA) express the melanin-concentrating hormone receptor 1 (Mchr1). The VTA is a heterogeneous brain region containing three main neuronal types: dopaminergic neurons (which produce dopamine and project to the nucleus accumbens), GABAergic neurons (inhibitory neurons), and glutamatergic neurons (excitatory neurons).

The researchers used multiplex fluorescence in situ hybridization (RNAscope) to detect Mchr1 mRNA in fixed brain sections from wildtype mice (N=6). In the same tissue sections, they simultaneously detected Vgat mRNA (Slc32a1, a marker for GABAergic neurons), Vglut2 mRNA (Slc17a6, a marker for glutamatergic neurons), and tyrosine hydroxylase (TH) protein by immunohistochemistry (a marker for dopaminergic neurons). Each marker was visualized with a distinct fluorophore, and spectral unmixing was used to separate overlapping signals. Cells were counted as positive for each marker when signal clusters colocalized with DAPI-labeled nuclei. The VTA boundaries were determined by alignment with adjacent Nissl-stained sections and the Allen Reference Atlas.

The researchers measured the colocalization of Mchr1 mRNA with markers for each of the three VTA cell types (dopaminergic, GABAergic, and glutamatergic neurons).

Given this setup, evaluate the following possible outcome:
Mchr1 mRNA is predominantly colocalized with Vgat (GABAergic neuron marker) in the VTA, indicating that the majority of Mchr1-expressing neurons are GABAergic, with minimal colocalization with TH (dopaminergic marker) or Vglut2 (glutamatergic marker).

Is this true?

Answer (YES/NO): NO